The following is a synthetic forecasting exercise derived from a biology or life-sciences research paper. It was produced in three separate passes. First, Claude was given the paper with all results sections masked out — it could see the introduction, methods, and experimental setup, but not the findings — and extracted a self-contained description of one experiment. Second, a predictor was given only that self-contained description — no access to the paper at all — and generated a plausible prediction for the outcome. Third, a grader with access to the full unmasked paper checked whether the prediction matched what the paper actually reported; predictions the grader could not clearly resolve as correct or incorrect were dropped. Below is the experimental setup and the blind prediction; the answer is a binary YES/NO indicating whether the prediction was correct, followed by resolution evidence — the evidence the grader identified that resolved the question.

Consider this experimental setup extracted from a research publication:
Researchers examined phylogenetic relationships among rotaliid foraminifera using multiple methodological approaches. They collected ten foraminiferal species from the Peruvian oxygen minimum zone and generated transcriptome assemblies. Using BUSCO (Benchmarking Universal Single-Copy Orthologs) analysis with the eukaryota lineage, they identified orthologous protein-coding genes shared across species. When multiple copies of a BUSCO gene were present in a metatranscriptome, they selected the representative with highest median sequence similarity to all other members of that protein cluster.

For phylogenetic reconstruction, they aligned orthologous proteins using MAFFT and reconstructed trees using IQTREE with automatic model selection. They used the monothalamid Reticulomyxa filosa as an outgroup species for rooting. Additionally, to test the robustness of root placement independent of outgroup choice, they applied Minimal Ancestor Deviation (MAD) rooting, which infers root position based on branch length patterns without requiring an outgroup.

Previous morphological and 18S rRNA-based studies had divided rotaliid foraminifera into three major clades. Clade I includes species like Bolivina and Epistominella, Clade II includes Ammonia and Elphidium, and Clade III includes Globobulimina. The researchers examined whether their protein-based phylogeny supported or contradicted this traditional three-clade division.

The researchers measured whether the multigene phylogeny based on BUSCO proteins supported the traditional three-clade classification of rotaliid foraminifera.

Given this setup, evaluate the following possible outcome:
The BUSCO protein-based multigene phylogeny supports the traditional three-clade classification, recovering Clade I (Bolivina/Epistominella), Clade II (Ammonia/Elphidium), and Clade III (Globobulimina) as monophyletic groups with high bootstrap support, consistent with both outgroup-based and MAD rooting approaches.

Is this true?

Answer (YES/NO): NO